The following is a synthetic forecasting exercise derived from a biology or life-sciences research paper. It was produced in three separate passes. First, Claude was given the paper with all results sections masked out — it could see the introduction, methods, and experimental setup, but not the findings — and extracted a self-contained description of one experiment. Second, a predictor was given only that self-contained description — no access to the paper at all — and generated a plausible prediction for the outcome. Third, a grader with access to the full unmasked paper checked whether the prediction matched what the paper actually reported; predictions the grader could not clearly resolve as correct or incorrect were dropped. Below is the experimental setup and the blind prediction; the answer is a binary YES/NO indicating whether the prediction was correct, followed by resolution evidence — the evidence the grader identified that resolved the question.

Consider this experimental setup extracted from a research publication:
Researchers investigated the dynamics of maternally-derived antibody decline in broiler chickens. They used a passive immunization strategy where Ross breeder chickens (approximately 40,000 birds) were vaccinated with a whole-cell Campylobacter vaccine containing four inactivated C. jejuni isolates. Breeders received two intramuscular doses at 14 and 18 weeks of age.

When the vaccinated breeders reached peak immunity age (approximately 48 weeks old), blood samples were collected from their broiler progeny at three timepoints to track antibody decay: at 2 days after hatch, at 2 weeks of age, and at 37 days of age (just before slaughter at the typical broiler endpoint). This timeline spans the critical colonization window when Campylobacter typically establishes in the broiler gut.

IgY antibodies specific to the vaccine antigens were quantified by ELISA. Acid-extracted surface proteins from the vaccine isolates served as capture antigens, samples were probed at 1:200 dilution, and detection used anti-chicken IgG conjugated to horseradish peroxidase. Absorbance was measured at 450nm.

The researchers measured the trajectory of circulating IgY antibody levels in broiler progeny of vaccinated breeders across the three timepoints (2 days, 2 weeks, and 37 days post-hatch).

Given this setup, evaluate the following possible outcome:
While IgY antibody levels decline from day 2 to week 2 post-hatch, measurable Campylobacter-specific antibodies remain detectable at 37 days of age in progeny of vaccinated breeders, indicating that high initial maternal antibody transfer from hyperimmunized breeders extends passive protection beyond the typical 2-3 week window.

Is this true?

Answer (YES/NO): NO